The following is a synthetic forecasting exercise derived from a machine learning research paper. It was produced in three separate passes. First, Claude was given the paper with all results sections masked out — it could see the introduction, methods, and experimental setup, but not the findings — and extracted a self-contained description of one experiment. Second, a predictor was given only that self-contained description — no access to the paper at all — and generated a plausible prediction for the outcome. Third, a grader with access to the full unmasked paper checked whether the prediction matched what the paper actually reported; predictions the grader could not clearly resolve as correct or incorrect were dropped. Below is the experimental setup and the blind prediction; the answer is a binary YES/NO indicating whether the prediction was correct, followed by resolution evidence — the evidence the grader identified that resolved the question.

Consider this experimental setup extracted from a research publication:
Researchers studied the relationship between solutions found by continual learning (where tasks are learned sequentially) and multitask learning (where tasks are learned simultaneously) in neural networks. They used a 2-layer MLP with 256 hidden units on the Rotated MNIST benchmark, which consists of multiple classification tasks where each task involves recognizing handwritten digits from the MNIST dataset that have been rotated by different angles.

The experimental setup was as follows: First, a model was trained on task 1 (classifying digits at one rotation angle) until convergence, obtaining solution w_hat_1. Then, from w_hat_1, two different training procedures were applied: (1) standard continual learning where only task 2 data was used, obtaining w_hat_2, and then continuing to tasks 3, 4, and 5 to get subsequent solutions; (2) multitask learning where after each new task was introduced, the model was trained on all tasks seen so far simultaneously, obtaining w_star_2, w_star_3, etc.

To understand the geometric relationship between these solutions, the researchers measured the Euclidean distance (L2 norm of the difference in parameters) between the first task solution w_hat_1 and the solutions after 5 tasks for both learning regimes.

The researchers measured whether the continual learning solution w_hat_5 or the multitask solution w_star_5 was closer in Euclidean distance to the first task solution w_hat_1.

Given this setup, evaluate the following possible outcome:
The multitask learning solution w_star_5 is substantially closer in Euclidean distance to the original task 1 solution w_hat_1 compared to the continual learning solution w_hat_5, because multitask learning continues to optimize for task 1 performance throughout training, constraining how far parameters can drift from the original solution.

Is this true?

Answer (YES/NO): NO